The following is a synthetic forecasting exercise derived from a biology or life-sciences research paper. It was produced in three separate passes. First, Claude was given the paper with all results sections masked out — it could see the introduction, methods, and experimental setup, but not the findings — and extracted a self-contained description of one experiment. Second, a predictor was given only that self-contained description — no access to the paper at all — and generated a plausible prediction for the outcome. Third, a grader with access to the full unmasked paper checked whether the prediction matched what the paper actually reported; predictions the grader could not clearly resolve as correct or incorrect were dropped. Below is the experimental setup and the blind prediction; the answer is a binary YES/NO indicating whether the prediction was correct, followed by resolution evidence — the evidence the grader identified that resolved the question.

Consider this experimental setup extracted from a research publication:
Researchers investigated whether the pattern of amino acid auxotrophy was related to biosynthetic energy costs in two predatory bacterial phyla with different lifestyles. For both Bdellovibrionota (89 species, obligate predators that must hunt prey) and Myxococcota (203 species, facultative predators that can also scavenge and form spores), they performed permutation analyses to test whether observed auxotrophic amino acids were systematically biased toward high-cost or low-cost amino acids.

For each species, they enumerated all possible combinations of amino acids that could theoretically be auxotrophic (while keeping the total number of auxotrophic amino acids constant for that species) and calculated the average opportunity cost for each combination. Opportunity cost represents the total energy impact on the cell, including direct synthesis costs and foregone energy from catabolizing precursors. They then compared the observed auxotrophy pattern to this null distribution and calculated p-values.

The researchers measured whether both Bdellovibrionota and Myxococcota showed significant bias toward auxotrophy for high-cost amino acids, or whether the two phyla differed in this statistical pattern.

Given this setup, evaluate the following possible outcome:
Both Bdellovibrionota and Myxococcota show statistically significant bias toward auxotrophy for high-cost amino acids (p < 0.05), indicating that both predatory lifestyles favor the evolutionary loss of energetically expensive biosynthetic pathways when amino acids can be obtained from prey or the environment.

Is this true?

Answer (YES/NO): NO